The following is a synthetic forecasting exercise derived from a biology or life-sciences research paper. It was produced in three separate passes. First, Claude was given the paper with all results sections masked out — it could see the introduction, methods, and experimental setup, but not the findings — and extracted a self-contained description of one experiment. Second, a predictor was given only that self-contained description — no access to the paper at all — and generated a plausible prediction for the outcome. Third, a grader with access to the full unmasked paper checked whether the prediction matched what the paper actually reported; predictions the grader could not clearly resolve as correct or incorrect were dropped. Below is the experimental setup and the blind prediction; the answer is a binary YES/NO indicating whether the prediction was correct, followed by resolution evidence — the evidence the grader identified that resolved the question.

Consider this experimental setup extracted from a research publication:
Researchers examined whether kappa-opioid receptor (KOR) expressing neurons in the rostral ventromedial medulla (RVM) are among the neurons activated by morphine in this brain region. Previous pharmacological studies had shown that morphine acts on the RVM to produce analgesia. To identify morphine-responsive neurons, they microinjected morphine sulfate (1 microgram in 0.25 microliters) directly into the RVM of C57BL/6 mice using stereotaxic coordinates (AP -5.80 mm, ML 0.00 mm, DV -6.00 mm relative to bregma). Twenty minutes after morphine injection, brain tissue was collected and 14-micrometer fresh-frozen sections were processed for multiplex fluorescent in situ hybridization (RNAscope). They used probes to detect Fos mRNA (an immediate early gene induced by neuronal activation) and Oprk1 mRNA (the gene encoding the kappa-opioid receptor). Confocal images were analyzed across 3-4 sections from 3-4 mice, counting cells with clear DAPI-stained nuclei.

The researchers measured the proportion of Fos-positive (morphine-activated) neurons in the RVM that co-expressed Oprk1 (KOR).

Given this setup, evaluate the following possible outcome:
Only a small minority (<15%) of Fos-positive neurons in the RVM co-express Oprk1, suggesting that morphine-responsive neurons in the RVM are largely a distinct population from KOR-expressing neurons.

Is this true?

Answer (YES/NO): NO